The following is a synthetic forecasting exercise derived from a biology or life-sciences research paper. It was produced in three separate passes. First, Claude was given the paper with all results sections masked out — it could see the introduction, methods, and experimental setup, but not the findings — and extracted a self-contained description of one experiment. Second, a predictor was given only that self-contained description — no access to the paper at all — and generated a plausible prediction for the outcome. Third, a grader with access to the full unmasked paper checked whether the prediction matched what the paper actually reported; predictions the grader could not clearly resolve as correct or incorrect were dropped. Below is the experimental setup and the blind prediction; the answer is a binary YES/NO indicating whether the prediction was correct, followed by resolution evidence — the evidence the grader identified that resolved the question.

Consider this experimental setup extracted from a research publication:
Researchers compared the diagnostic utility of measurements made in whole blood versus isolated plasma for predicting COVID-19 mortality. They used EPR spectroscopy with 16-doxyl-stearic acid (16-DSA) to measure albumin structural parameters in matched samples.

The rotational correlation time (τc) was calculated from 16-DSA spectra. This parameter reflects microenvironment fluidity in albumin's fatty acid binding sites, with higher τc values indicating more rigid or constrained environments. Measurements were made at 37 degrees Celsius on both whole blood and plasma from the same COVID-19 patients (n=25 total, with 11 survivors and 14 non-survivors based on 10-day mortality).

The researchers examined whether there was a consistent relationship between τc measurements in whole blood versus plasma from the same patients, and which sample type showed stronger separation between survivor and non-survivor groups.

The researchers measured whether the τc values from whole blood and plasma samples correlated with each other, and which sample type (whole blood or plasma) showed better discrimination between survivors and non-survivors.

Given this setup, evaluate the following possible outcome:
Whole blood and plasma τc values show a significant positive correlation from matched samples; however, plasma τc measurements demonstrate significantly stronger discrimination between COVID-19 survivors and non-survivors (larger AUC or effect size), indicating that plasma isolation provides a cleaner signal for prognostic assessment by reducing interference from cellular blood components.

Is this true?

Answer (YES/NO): NO